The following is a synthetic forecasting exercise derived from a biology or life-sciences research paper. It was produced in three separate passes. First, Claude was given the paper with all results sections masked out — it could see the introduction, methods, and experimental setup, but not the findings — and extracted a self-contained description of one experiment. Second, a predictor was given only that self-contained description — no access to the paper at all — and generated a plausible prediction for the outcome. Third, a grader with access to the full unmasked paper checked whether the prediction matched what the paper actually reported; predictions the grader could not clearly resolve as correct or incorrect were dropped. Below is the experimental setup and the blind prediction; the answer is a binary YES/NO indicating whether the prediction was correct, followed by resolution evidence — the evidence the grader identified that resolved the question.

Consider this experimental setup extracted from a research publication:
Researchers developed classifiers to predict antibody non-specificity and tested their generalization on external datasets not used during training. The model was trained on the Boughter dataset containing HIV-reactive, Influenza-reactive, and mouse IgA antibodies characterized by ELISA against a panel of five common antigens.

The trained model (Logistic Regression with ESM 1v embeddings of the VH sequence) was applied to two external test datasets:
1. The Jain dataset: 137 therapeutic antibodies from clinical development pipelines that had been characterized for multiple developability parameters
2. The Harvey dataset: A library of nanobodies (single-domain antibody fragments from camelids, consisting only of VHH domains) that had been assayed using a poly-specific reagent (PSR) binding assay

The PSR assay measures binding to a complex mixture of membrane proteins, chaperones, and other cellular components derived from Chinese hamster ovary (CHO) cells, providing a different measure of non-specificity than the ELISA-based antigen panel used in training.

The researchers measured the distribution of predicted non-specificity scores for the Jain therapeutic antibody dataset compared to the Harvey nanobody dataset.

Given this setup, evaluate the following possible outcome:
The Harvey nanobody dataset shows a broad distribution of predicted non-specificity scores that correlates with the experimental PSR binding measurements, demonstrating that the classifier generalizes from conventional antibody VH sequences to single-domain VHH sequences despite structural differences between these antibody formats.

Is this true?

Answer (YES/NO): NO